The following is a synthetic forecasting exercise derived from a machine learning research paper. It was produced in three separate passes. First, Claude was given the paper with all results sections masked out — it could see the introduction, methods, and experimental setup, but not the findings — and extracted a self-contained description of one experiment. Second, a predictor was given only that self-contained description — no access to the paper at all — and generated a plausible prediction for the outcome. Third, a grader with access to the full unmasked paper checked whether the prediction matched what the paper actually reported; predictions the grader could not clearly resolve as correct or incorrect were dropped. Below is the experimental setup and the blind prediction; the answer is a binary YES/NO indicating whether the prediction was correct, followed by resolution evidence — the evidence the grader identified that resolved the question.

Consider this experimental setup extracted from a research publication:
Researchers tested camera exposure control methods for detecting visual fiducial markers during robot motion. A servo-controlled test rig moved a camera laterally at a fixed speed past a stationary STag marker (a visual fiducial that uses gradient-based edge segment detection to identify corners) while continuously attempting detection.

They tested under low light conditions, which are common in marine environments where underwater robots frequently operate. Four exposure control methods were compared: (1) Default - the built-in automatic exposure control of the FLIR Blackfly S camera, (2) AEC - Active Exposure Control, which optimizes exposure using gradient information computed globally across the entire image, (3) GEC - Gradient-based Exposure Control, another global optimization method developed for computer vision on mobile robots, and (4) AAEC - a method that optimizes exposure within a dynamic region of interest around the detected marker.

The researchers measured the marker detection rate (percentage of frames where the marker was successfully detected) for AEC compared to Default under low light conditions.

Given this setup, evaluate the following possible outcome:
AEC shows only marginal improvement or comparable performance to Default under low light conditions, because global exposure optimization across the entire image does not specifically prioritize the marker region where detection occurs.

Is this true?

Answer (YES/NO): NO